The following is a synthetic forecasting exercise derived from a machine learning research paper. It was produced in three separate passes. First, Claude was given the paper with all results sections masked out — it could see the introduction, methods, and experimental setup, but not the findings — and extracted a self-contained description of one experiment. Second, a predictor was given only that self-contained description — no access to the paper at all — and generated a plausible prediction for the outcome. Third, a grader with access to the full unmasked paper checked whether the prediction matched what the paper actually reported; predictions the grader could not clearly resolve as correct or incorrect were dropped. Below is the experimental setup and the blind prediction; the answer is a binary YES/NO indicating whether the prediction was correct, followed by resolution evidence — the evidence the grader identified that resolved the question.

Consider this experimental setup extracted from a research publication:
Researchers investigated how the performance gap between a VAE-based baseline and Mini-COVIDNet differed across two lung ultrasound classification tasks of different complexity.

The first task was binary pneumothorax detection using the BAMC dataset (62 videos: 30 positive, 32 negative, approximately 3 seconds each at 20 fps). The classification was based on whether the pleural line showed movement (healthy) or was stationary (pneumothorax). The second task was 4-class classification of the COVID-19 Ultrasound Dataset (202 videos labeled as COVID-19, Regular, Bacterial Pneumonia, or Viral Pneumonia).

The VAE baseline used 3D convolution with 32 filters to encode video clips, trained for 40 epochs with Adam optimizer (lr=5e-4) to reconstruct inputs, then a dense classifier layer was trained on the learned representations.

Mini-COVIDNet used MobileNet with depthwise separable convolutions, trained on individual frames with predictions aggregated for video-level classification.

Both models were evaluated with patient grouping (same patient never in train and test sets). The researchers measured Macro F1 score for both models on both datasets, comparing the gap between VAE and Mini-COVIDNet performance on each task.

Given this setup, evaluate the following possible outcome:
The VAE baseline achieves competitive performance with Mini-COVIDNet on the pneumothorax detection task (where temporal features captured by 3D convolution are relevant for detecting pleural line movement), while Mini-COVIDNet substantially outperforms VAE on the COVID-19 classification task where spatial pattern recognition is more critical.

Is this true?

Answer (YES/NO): NO